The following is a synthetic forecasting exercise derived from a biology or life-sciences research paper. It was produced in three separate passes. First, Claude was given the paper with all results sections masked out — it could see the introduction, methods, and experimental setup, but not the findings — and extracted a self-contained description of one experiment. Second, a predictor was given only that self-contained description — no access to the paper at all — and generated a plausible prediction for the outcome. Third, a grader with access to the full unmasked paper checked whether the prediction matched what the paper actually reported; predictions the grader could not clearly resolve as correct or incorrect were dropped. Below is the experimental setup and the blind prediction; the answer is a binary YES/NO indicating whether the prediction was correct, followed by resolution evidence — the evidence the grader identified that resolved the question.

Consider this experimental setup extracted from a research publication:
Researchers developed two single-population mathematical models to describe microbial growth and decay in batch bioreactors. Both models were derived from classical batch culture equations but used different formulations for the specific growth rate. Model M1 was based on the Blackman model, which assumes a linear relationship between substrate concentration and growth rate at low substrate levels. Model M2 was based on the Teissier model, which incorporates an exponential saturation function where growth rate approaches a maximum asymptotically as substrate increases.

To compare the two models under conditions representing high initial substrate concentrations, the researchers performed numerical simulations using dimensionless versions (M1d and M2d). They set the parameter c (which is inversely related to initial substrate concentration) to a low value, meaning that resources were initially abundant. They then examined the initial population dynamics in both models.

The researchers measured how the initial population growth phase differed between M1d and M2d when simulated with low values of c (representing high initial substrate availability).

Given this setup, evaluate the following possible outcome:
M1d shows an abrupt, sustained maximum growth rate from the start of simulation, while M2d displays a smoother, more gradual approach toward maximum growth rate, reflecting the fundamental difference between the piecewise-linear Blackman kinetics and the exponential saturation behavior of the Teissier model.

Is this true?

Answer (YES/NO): NO